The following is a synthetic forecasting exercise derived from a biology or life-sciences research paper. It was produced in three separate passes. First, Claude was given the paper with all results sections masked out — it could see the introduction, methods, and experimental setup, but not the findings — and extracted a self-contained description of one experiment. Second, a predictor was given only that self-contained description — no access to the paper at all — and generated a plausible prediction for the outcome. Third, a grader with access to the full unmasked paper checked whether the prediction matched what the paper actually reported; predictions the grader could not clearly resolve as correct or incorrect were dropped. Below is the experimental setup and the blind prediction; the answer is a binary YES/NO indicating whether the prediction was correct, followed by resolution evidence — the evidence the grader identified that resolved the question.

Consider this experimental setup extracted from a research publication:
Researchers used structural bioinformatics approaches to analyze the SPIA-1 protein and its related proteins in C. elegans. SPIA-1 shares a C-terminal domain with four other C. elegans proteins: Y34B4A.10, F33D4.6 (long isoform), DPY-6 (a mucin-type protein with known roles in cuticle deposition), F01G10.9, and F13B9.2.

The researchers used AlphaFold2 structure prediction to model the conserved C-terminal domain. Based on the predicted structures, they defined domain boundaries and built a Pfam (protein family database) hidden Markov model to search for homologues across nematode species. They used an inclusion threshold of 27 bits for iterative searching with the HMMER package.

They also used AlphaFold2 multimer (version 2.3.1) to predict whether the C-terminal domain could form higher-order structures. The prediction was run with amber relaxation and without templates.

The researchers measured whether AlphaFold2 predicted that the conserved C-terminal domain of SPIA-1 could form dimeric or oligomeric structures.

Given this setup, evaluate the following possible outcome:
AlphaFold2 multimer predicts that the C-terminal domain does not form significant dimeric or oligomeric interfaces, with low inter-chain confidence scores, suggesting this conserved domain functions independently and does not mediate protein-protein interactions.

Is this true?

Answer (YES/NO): NO